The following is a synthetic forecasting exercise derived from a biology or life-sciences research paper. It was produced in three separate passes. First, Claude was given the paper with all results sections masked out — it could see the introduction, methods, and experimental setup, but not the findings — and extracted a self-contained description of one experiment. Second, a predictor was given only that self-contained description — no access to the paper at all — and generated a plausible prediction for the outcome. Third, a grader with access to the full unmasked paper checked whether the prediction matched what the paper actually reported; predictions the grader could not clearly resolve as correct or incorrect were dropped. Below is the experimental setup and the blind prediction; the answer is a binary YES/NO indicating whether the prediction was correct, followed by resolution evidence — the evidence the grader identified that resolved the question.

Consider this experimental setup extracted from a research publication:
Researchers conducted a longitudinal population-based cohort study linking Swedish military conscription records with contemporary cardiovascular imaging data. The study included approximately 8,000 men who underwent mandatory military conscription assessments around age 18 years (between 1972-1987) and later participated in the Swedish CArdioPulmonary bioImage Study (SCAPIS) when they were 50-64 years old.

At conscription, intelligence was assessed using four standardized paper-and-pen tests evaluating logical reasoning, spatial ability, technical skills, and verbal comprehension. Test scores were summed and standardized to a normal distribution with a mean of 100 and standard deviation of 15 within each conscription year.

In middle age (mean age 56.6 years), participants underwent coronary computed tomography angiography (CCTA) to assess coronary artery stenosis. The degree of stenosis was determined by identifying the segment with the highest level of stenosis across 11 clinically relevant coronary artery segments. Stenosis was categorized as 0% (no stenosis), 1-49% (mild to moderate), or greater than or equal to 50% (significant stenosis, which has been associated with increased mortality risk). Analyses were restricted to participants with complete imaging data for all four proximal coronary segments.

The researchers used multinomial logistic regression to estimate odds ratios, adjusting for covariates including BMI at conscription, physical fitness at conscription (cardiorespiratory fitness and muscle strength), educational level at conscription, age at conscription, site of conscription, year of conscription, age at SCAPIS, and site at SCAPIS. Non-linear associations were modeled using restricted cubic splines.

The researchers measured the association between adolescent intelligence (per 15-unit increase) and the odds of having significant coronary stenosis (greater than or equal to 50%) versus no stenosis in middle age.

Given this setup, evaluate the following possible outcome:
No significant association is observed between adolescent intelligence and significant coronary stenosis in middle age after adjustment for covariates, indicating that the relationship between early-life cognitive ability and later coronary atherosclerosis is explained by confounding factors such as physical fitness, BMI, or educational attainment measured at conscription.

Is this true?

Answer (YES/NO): NO